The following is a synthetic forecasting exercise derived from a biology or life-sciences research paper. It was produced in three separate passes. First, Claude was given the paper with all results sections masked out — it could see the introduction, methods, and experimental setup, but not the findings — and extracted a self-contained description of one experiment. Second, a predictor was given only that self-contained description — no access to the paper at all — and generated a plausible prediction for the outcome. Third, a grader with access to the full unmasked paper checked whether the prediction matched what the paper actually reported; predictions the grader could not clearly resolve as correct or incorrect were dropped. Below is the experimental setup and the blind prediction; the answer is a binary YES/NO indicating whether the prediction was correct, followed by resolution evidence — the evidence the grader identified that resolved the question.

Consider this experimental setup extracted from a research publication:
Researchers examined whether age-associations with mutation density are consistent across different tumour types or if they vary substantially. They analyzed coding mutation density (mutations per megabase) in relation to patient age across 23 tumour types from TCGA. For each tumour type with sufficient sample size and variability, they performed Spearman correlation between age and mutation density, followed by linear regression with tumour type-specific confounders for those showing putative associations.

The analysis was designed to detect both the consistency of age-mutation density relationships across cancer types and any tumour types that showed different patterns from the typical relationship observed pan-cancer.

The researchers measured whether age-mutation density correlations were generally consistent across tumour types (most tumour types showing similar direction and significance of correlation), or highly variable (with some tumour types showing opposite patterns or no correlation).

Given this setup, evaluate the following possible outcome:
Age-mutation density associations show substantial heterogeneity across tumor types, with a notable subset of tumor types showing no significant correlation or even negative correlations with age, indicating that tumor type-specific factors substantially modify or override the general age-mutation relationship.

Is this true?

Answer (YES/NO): NO